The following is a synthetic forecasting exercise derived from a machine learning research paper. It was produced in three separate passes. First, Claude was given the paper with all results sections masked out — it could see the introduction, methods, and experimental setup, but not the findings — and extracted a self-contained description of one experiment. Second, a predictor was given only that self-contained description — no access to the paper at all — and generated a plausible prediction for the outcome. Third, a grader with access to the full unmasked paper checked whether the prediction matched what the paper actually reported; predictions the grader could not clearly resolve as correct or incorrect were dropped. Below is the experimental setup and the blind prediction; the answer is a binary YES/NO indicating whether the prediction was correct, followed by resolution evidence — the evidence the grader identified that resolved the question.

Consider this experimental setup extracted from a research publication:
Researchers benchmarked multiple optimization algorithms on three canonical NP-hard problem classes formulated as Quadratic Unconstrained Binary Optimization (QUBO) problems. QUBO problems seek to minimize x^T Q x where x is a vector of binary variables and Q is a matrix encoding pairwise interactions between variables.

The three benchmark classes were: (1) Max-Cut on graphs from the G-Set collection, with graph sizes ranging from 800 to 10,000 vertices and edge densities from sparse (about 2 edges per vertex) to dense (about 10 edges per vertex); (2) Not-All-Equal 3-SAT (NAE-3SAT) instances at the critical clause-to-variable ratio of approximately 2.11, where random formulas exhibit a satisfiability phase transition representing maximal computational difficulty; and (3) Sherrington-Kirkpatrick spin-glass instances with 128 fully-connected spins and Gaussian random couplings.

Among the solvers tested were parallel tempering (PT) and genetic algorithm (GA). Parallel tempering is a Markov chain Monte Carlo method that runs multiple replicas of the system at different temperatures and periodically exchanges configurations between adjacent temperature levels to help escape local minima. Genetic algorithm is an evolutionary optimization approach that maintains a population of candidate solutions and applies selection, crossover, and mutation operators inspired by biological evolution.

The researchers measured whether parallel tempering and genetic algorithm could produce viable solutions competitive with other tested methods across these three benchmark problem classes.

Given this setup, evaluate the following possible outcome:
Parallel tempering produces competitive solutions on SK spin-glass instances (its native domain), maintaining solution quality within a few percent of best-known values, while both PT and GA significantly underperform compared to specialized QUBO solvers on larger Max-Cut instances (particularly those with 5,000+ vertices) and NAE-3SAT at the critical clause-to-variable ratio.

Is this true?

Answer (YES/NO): NO